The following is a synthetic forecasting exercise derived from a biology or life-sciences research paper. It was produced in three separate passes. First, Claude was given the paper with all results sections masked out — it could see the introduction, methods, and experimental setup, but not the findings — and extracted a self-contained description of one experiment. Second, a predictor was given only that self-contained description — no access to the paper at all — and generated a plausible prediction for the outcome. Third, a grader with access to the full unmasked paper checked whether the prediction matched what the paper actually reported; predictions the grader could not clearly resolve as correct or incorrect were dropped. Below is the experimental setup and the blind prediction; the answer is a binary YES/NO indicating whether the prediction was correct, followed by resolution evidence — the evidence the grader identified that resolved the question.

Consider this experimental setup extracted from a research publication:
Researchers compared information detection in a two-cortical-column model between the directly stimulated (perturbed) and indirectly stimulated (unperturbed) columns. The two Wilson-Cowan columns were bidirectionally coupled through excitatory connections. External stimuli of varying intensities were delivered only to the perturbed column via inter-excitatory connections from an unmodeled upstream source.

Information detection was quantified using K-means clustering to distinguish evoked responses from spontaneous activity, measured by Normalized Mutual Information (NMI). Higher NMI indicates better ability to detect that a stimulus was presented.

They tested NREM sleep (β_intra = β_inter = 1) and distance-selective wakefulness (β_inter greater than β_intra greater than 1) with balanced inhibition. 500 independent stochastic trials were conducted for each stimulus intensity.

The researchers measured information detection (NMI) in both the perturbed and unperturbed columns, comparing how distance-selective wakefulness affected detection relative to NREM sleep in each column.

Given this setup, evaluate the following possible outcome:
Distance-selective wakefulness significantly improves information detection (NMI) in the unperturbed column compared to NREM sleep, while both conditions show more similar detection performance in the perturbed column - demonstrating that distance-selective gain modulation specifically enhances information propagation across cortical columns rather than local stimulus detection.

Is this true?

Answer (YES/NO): NO